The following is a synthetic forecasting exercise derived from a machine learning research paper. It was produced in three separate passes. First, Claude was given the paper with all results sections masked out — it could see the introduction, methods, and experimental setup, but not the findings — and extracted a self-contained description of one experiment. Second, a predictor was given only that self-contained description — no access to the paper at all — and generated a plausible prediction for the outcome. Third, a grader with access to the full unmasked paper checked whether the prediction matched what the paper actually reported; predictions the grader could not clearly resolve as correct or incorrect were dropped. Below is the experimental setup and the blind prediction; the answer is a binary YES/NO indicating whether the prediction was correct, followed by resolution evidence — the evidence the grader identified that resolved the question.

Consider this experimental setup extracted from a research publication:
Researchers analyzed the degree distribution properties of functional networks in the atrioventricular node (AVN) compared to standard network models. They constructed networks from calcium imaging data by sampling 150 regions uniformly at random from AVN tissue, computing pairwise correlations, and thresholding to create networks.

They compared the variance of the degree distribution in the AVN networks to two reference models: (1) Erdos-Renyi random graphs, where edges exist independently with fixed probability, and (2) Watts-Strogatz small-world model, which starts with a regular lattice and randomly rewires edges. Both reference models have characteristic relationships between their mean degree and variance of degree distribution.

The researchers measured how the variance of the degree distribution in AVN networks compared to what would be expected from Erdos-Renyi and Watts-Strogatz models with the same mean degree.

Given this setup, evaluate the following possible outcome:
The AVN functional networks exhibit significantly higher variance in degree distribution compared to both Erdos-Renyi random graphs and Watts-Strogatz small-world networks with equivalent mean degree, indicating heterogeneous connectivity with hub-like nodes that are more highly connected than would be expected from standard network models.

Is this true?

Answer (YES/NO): YES